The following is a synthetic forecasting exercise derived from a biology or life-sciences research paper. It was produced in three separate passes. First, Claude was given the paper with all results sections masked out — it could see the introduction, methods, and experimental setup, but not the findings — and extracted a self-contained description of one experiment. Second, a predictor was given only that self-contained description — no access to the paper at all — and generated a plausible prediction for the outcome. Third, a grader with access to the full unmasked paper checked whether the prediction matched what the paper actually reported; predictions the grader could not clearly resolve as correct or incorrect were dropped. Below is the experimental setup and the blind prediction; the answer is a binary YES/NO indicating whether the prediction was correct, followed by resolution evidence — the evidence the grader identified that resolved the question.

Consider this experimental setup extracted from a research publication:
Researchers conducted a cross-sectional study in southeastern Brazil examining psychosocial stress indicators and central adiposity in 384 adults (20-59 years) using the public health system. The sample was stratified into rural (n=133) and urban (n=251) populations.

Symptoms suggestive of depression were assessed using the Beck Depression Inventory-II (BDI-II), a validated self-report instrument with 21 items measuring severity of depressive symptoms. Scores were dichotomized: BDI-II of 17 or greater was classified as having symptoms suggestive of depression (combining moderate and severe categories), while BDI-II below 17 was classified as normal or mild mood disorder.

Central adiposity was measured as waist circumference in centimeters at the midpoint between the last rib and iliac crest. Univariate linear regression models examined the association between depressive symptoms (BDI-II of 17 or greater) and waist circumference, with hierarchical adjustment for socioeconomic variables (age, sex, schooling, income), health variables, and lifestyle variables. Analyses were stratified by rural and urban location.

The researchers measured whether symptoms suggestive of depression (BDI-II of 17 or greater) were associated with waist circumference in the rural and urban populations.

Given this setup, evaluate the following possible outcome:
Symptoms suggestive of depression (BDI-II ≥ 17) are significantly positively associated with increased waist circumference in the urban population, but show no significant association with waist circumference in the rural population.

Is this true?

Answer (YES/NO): NO